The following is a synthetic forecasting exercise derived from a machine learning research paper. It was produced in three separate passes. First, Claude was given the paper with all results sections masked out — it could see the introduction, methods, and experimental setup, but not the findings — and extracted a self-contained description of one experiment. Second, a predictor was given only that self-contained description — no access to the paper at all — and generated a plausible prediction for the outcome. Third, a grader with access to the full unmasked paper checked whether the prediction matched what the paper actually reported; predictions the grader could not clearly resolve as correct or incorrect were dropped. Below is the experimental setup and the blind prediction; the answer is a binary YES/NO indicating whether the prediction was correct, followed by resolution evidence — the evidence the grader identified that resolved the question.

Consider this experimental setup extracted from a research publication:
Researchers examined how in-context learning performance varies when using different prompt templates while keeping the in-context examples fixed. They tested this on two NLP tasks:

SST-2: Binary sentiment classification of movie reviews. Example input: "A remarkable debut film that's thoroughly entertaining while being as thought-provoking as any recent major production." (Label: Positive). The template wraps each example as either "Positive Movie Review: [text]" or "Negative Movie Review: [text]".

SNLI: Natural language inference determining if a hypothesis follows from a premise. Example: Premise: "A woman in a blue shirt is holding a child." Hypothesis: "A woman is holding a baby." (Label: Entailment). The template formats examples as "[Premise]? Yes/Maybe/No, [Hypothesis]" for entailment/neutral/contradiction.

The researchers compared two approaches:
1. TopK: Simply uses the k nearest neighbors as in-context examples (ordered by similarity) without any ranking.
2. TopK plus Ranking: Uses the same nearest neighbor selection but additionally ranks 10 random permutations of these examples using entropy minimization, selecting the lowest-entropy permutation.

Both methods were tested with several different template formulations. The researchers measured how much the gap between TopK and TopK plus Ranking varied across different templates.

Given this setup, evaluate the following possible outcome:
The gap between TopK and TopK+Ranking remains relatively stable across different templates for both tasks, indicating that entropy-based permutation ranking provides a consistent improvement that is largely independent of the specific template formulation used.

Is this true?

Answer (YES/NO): YES